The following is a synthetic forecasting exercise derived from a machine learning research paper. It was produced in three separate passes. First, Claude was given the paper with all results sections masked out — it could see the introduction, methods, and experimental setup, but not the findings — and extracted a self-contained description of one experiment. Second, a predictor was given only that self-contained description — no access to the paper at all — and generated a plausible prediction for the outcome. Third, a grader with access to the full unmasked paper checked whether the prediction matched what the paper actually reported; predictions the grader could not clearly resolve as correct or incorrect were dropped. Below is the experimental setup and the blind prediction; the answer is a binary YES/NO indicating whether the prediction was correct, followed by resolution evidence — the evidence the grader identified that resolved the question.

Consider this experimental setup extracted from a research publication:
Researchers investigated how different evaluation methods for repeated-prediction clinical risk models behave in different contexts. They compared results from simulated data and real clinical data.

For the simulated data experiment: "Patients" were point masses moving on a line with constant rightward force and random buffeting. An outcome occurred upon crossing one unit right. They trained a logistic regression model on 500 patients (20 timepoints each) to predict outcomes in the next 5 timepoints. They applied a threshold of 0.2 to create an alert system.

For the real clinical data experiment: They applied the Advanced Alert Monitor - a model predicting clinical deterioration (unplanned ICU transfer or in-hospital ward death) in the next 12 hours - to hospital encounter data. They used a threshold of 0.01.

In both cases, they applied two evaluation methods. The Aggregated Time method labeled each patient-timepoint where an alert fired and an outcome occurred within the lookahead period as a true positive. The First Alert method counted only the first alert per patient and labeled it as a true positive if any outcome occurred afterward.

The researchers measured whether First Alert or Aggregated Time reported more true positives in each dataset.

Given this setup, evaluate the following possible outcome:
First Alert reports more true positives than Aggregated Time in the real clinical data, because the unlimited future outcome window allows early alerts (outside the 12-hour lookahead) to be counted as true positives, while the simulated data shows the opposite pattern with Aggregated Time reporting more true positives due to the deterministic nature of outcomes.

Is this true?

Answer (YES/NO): NO